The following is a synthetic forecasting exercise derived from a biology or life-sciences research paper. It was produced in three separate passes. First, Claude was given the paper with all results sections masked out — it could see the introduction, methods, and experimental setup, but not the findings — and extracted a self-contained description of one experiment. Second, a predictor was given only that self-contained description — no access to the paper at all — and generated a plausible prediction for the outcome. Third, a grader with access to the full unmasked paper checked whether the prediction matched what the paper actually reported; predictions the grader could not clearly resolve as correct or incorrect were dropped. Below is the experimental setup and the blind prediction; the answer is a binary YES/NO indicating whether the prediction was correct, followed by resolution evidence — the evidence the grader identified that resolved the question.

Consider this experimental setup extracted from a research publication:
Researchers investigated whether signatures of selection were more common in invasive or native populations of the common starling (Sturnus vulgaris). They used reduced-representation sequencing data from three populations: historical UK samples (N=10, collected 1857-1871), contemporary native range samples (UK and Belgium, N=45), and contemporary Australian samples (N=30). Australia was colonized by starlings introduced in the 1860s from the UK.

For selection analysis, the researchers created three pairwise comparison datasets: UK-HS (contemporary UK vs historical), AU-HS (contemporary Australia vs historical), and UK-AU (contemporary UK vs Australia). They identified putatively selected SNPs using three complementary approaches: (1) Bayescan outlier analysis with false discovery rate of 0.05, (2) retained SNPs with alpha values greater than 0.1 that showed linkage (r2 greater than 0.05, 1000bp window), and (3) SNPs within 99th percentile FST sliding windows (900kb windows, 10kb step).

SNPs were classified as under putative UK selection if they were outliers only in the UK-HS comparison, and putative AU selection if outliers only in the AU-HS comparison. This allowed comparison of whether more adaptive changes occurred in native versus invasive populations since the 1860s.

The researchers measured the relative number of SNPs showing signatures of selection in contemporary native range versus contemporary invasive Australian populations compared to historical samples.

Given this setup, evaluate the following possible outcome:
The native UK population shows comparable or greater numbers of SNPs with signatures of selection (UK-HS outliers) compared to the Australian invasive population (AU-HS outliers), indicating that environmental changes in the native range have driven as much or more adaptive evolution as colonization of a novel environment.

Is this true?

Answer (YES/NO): YES